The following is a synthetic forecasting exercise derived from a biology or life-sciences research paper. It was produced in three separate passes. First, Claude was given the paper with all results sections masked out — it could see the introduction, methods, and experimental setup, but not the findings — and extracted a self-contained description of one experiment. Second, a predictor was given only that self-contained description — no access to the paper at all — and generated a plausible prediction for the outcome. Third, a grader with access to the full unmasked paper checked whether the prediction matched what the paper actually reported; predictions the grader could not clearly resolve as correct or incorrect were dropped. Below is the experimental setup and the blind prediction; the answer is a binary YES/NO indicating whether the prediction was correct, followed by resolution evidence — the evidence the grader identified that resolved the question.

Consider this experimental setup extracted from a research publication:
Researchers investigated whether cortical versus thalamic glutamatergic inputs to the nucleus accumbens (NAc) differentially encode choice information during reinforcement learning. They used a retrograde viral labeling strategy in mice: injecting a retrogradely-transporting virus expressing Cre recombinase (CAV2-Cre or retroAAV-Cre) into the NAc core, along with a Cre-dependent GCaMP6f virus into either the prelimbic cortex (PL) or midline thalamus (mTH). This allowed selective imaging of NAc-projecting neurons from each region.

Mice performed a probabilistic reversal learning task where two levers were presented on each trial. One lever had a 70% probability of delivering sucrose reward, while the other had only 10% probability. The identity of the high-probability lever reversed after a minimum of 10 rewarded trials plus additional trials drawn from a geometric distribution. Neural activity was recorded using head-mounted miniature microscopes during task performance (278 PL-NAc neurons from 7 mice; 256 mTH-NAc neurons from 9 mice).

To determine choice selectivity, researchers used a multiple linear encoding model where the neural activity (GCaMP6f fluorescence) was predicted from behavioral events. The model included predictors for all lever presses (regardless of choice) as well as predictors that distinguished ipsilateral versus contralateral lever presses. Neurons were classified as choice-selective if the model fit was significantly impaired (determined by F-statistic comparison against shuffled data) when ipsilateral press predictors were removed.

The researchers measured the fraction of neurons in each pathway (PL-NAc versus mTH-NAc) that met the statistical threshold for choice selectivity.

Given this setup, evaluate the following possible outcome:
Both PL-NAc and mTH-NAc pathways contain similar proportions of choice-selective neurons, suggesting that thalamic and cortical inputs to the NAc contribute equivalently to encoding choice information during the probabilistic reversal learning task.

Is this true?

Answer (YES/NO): NO